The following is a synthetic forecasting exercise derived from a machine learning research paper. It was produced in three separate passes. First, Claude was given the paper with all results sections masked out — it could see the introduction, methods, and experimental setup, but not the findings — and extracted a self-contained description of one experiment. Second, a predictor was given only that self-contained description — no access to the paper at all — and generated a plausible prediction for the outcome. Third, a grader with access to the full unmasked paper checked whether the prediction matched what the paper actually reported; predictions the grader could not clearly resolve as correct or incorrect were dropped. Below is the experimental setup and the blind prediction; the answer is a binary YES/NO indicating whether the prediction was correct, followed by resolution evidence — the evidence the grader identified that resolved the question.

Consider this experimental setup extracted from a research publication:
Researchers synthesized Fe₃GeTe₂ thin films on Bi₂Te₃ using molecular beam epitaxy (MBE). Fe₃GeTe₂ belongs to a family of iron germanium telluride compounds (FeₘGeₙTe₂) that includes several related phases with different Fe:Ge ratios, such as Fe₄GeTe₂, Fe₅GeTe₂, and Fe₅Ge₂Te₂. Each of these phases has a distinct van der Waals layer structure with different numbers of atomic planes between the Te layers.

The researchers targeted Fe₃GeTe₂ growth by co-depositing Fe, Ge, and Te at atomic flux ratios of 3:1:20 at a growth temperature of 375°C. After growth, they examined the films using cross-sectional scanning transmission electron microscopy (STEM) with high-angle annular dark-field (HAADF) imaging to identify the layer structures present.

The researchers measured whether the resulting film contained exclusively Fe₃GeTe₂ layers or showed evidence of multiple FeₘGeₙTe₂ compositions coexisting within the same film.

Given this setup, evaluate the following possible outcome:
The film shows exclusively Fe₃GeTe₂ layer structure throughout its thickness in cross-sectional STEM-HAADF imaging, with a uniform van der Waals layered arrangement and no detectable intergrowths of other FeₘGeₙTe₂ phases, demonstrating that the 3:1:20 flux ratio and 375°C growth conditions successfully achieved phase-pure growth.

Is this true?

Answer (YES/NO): NO